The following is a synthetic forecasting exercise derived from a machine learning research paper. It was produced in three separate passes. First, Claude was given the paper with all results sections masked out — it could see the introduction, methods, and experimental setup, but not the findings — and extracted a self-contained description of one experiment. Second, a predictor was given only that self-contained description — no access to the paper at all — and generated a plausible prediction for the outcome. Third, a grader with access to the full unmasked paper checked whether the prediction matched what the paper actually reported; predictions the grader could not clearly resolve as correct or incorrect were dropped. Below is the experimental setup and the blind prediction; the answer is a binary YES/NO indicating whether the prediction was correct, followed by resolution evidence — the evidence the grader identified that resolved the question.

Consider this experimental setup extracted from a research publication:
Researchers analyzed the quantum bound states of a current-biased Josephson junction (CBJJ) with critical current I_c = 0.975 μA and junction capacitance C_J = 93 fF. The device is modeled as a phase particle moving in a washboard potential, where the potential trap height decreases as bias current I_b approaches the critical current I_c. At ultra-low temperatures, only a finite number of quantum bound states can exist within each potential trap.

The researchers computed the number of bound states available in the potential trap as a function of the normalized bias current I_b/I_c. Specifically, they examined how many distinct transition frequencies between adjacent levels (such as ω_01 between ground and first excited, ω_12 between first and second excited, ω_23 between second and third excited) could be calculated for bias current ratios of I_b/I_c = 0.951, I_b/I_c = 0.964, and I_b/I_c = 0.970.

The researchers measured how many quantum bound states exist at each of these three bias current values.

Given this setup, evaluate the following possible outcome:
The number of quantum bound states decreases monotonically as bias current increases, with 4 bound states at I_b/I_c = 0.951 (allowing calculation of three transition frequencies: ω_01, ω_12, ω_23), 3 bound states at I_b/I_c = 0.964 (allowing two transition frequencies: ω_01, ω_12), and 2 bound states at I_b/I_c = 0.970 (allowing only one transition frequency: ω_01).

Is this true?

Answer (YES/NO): NO